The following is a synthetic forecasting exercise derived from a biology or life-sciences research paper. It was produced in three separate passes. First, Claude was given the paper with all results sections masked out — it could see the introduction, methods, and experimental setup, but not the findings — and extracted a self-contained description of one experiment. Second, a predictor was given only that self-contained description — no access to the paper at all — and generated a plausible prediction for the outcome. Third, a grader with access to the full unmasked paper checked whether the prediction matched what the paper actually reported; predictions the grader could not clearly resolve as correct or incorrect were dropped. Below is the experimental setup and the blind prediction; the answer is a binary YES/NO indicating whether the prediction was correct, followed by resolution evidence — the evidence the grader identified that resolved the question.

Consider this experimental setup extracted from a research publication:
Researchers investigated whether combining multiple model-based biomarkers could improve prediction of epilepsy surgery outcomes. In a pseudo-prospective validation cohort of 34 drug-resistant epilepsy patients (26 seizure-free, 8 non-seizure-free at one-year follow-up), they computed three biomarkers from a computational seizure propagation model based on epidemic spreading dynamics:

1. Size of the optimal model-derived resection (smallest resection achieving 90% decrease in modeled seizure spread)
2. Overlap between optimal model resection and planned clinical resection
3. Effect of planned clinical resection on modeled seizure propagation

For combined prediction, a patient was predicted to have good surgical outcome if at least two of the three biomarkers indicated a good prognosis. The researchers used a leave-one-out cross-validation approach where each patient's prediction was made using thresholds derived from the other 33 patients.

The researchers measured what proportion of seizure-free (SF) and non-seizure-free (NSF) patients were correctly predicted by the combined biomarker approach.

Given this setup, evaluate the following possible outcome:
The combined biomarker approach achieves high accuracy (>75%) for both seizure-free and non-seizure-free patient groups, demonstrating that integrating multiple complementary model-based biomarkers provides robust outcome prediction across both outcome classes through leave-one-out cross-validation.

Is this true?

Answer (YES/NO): NO